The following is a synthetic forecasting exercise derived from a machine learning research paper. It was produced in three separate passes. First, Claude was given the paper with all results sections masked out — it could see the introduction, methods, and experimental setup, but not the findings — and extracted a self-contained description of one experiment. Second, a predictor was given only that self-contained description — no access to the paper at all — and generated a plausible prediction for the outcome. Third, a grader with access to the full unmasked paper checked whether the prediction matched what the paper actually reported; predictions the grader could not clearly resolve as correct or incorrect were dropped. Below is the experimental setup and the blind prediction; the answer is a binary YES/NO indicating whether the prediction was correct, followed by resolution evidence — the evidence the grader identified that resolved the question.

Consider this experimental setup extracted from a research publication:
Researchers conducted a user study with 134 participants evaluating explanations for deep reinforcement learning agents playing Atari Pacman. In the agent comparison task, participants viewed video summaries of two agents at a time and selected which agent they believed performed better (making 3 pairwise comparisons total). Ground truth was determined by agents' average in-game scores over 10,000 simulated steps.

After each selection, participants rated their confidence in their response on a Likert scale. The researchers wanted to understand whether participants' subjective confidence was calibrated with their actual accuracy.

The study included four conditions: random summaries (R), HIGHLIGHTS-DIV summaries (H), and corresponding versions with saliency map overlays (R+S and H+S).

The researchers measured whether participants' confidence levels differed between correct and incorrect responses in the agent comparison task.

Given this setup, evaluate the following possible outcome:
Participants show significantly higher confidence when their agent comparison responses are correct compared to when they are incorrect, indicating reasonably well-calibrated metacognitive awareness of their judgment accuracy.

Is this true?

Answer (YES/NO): NO